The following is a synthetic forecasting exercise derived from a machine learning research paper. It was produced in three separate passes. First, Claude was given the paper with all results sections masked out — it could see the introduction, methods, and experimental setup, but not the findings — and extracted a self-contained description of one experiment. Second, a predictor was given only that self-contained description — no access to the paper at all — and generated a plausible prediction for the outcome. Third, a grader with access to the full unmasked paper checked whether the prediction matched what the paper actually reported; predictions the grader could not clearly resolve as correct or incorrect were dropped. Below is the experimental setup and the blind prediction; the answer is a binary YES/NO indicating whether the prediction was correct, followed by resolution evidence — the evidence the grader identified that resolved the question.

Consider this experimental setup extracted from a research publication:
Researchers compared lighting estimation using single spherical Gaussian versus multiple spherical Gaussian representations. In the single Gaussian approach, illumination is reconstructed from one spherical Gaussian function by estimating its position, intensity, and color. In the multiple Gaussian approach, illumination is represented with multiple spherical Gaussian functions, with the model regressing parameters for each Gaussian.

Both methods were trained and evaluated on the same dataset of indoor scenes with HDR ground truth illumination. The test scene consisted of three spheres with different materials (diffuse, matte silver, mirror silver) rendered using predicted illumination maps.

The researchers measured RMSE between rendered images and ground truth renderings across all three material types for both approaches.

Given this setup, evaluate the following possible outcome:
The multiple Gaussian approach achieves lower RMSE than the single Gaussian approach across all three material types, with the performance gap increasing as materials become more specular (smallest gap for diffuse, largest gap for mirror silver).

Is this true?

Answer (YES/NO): NO